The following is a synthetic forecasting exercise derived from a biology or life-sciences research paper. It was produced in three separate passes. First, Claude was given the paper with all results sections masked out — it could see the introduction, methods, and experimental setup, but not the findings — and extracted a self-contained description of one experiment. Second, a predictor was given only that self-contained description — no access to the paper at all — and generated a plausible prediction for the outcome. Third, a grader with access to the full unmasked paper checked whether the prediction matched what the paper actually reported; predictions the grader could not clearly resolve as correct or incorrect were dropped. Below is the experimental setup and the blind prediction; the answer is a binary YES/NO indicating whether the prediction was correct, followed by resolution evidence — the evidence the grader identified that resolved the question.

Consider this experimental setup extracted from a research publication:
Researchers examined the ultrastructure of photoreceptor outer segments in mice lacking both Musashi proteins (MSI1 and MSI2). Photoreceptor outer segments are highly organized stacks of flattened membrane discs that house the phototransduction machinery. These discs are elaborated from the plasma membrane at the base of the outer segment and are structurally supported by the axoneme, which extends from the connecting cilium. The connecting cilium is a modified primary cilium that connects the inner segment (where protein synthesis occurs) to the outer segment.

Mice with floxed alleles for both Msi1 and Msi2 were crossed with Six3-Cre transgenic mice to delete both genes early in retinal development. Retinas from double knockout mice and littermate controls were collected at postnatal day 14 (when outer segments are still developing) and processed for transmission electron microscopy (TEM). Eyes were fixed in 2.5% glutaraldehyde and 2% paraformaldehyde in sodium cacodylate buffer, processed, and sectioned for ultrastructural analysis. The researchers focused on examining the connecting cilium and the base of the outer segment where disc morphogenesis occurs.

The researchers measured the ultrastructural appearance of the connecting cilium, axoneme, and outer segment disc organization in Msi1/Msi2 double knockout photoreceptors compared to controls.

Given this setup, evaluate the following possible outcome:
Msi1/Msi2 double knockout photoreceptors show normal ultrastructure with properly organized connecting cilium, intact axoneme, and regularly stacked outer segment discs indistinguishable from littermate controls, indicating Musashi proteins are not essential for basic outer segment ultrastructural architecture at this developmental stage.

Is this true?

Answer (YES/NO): NO